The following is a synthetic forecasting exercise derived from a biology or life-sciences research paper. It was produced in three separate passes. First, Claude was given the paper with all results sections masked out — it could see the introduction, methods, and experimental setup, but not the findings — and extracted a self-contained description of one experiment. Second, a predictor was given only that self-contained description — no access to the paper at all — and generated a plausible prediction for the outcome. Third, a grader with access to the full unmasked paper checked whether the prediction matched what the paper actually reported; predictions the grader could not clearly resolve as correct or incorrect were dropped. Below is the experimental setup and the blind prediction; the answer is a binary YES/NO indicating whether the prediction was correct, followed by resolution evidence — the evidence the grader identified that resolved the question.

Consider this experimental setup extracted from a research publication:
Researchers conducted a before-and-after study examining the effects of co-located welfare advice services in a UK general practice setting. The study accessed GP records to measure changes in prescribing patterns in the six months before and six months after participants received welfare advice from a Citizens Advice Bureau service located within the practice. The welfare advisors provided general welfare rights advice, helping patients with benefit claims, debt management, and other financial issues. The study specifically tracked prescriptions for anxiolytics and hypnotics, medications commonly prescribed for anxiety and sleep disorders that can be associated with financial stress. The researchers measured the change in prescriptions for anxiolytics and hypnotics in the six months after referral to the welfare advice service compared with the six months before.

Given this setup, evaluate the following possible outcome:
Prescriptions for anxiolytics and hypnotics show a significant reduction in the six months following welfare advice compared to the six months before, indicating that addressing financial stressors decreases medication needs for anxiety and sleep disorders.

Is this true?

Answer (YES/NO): YES